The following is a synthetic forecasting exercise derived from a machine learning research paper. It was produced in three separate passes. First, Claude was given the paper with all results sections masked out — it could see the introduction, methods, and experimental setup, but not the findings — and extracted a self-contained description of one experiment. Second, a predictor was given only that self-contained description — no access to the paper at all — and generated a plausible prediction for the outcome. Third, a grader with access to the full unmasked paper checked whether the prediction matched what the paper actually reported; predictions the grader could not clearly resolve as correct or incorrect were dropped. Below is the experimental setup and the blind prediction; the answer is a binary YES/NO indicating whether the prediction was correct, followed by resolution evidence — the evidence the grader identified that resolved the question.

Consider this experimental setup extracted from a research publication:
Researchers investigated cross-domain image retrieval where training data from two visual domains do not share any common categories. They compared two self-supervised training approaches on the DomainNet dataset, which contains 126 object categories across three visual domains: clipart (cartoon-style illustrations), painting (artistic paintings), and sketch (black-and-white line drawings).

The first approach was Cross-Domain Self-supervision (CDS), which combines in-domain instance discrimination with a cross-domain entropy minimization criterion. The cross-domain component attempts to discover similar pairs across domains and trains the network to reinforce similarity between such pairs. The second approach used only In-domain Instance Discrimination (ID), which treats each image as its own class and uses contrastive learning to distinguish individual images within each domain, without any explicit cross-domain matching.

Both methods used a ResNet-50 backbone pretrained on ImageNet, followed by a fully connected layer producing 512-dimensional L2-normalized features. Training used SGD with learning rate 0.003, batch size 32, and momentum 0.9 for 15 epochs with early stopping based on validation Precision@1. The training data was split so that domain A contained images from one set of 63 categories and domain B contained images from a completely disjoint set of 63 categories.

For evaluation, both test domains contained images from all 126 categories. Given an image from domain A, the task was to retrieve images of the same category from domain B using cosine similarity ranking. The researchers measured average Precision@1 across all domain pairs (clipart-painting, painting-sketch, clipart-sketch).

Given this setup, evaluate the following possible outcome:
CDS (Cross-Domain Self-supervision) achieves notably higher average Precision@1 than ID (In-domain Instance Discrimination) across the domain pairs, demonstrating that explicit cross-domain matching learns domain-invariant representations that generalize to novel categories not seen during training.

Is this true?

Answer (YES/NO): NO